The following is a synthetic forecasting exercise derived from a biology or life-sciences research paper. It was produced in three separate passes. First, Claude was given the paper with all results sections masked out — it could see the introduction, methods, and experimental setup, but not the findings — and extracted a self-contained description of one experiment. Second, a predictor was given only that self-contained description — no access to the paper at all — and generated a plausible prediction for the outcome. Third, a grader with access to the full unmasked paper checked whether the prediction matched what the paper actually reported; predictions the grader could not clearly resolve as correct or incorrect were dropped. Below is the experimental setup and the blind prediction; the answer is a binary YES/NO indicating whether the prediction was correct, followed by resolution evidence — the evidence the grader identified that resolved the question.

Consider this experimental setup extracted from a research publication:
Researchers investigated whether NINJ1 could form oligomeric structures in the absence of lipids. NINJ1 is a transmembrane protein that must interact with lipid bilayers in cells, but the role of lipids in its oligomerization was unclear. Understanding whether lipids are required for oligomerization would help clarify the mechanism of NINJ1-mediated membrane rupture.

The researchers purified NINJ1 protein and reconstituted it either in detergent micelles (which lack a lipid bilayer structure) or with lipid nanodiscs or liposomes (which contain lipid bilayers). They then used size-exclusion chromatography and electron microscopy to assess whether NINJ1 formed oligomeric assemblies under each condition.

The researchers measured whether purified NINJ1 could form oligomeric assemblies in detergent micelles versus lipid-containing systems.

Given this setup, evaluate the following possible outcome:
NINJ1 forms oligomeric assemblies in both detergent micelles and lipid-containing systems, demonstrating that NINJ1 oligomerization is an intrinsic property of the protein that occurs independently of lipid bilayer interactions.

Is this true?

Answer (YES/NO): YES